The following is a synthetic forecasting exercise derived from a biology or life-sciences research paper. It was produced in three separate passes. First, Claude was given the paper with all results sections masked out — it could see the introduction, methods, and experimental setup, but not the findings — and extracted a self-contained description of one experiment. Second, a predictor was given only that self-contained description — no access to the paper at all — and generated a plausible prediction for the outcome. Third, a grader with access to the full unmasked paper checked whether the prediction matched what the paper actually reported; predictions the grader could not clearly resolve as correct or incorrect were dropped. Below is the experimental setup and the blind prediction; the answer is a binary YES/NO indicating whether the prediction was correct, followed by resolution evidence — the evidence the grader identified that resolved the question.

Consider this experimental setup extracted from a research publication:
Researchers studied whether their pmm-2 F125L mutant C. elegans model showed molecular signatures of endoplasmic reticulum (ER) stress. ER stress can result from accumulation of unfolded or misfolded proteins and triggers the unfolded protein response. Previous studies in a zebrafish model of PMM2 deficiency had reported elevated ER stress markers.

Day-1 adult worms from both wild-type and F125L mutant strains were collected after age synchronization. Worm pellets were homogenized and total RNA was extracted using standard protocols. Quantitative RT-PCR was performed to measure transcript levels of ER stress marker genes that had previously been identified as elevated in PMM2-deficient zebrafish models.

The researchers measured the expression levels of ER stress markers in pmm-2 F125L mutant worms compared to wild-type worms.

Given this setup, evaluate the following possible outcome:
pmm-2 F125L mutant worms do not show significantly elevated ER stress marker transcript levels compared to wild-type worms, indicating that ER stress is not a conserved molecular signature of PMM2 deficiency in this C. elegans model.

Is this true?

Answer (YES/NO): NO